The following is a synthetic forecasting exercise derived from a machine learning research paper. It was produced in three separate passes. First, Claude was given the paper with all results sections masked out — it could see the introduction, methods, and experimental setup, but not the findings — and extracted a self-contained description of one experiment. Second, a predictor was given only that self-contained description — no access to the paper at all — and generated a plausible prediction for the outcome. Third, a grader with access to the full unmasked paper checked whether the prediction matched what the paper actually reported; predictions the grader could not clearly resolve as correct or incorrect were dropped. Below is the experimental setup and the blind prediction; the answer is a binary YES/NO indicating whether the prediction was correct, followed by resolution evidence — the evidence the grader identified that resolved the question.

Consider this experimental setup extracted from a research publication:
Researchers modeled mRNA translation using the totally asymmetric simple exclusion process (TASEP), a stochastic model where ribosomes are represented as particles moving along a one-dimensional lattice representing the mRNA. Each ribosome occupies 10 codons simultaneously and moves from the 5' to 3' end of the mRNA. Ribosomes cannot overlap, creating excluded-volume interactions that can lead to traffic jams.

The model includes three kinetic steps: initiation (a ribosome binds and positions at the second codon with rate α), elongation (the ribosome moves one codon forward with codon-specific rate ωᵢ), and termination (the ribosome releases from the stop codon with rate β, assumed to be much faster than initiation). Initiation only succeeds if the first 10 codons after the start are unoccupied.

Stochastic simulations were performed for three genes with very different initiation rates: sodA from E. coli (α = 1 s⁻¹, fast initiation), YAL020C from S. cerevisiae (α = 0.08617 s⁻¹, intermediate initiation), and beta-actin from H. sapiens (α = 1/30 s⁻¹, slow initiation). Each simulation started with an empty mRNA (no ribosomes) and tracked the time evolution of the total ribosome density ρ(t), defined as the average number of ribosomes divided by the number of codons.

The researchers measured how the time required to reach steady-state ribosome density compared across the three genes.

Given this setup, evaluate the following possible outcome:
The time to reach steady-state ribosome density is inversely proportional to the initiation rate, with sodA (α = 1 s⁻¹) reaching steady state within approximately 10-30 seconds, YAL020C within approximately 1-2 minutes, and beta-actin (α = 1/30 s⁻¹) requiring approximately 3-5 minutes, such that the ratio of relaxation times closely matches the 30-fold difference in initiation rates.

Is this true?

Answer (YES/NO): NO